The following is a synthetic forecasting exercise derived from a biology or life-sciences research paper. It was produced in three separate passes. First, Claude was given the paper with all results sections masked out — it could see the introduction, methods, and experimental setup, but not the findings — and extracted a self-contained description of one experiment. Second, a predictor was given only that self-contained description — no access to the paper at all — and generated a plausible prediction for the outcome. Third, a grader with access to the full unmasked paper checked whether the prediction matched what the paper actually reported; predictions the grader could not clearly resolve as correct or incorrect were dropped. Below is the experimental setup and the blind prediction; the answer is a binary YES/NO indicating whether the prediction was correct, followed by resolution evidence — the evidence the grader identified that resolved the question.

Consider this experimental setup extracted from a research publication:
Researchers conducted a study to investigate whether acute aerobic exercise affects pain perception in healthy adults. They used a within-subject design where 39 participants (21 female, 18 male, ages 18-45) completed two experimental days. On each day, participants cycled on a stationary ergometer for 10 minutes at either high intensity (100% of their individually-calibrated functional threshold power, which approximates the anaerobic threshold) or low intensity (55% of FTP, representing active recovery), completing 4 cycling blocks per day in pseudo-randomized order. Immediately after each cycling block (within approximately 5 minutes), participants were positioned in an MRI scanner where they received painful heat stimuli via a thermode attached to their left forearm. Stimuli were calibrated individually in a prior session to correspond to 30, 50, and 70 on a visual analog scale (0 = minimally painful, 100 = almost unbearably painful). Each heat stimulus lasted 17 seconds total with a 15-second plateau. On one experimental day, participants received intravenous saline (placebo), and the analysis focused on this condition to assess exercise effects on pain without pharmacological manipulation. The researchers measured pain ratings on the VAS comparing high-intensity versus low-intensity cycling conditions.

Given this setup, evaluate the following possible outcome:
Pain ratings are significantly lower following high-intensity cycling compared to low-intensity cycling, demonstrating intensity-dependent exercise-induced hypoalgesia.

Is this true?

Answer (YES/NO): NO